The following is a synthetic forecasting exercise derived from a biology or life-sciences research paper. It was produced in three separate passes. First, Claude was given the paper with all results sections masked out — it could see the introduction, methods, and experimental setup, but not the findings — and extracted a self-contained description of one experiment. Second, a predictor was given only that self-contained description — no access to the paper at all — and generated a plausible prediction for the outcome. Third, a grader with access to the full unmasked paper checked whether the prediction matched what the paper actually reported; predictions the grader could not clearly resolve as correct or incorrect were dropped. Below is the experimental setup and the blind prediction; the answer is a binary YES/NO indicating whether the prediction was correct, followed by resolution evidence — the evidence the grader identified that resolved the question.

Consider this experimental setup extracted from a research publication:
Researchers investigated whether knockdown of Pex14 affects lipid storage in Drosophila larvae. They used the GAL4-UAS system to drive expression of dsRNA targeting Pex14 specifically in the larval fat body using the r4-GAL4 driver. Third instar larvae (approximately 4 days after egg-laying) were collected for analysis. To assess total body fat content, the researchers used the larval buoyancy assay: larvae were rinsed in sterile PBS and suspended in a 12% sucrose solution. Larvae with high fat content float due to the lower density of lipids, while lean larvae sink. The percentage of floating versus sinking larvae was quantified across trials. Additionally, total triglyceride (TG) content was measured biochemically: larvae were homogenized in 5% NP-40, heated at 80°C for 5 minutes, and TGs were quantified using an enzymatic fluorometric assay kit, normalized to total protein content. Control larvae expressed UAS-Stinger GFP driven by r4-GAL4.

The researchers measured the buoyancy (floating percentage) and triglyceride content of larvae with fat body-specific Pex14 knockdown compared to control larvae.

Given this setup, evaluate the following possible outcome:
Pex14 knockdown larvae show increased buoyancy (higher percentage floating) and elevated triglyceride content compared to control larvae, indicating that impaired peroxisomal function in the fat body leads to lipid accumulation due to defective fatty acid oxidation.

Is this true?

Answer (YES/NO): NO